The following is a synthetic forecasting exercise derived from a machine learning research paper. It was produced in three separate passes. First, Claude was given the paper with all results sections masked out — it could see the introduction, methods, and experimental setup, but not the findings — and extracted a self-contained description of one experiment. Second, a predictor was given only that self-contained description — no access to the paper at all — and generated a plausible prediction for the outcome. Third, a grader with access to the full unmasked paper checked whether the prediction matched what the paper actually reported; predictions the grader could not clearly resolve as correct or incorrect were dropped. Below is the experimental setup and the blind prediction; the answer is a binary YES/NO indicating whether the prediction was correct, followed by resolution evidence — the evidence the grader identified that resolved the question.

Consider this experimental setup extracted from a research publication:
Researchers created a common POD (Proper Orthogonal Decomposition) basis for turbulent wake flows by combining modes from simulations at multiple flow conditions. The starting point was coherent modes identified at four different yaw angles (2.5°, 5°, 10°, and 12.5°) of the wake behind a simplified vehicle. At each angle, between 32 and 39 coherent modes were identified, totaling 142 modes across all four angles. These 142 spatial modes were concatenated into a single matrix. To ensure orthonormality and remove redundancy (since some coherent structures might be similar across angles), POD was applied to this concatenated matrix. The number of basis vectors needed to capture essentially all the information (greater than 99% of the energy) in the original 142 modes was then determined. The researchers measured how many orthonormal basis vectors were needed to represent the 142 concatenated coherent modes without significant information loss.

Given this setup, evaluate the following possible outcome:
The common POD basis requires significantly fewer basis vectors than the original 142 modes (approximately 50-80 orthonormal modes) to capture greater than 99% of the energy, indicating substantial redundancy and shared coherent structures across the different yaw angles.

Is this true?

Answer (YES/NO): NO